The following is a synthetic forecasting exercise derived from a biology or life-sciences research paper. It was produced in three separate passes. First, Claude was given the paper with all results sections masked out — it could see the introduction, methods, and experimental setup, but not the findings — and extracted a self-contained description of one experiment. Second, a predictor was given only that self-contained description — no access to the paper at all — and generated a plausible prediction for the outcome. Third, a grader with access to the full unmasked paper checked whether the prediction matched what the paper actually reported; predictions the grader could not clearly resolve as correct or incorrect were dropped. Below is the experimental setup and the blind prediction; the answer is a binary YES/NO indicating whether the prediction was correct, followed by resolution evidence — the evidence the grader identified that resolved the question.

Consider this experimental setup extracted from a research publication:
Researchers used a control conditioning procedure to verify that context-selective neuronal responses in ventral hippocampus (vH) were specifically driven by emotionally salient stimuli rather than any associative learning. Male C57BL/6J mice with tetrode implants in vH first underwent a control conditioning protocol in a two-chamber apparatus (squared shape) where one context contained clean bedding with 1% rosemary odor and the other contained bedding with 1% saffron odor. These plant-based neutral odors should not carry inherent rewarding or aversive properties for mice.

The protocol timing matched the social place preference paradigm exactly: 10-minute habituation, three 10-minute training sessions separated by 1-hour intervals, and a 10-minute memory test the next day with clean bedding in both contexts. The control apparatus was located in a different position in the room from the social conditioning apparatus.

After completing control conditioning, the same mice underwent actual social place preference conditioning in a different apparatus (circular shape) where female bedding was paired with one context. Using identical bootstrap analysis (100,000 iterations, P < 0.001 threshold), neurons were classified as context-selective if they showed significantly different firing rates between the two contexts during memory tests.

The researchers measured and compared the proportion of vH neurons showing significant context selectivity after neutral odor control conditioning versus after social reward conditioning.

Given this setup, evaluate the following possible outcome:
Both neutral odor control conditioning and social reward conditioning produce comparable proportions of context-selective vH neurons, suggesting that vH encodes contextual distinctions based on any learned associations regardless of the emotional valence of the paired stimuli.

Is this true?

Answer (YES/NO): NO